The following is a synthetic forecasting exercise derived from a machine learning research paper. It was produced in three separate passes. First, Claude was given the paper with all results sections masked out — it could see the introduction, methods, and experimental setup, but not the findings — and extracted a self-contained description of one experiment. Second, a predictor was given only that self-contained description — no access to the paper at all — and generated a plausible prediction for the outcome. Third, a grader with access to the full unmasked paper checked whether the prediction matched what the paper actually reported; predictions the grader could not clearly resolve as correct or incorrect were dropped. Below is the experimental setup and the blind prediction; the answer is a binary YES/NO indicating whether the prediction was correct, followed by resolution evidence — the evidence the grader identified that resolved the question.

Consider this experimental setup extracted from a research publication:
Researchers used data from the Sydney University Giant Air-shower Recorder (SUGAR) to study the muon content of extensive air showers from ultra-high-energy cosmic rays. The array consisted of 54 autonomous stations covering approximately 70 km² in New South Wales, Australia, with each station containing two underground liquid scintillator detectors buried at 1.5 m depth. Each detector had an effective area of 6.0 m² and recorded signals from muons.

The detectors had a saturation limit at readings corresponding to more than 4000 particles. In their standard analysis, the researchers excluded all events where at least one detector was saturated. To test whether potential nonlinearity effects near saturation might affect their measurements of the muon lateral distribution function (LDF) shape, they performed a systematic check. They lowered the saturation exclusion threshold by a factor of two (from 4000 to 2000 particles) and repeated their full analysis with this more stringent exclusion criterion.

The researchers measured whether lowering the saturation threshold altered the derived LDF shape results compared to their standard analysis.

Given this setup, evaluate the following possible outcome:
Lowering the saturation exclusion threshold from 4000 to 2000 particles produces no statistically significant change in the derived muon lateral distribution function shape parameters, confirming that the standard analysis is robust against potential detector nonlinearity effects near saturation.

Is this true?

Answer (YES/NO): YES